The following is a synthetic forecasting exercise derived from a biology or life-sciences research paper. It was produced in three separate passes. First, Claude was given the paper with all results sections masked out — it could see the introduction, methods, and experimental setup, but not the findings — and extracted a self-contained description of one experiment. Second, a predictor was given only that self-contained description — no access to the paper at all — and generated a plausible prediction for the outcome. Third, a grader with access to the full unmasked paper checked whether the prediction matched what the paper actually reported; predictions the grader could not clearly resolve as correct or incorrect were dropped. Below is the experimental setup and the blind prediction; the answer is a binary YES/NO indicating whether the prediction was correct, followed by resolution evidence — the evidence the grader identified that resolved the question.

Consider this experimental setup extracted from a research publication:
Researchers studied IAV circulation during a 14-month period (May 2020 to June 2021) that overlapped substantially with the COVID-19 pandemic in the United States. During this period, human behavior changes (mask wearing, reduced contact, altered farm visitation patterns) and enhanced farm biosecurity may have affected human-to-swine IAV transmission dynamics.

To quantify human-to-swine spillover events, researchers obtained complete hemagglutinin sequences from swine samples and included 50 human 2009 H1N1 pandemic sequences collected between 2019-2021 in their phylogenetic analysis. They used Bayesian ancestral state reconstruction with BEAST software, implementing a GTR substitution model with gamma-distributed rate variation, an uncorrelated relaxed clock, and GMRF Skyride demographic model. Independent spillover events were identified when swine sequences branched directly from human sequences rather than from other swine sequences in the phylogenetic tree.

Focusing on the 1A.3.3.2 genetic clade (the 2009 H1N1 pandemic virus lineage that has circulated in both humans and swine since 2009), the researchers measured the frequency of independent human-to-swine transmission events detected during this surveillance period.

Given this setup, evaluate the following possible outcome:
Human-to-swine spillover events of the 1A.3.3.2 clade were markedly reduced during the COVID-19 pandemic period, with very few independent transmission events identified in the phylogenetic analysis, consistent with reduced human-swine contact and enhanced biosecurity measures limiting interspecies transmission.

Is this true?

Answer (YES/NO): NO